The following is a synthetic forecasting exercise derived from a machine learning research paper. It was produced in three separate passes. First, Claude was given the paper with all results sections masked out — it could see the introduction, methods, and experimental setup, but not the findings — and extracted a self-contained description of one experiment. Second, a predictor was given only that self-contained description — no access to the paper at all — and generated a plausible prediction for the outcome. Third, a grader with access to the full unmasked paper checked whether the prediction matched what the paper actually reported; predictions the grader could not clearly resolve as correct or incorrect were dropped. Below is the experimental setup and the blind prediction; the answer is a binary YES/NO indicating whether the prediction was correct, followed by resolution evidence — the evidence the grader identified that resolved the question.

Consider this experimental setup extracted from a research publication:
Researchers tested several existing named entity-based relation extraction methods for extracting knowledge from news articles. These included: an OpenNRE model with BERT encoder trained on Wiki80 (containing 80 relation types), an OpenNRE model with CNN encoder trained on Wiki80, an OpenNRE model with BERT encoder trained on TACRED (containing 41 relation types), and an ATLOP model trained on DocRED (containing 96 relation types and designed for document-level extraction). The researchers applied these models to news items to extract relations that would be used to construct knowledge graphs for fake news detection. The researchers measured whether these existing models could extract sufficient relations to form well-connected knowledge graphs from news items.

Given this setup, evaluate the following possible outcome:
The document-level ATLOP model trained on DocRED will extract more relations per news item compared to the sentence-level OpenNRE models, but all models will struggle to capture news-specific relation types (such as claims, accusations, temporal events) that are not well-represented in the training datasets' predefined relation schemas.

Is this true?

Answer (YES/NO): NO